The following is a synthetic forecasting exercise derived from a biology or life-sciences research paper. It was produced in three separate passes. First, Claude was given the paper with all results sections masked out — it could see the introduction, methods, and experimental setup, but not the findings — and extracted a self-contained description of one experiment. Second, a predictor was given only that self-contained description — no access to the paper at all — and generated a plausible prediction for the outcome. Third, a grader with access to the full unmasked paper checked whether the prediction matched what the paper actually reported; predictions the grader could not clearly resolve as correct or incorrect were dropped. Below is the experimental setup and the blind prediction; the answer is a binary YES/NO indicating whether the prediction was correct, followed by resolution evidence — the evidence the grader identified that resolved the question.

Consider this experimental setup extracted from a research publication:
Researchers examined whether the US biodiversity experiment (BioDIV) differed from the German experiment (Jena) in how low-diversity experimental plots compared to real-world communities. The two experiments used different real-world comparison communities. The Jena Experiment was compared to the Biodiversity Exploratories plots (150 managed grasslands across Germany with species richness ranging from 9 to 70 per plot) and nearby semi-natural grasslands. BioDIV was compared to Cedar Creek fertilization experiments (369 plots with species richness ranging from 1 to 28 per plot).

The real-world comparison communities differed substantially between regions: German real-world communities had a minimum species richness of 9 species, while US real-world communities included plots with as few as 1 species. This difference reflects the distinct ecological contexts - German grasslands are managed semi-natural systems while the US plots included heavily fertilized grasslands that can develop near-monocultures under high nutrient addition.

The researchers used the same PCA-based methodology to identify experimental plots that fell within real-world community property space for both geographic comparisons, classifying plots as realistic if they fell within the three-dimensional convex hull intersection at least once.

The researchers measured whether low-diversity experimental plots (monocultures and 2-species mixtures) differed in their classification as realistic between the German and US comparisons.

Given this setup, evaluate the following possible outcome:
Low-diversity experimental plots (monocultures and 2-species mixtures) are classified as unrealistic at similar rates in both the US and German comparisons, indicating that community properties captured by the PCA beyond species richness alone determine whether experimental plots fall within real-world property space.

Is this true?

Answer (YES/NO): NO